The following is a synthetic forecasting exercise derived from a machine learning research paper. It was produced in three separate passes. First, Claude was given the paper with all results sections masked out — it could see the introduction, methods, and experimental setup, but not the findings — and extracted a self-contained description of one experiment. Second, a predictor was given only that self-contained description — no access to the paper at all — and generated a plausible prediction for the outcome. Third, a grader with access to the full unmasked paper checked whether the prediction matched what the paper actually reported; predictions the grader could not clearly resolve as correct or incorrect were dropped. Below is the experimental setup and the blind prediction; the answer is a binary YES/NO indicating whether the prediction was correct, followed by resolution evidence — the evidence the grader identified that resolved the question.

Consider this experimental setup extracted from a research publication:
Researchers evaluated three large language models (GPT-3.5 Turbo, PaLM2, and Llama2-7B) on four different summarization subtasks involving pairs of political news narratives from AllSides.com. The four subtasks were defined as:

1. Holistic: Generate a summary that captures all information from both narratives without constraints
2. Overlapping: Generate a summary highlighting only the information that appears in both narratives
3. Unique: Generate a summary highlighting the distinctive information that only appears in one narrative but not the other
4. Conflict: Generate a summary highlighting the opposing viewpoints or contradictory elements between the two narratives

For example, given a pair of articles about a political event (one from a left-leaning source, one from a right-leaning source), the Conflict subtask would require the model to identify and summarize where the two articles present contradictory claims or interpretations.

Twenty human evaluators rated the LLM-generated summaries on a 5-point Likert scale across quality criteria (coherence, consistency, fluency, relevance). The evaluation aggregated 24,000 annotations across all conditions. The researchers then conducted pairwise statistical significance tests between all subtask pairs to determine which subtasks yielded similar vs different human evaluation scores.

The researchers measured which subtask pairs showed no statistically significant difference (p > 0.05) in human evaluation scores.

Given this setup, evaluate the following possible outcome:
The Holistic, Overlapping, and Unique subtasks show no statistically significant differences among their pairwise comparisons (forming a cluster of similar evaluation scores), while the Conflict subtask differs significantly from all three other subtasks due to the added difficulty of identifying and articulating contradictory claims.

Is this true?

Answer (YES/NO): NO